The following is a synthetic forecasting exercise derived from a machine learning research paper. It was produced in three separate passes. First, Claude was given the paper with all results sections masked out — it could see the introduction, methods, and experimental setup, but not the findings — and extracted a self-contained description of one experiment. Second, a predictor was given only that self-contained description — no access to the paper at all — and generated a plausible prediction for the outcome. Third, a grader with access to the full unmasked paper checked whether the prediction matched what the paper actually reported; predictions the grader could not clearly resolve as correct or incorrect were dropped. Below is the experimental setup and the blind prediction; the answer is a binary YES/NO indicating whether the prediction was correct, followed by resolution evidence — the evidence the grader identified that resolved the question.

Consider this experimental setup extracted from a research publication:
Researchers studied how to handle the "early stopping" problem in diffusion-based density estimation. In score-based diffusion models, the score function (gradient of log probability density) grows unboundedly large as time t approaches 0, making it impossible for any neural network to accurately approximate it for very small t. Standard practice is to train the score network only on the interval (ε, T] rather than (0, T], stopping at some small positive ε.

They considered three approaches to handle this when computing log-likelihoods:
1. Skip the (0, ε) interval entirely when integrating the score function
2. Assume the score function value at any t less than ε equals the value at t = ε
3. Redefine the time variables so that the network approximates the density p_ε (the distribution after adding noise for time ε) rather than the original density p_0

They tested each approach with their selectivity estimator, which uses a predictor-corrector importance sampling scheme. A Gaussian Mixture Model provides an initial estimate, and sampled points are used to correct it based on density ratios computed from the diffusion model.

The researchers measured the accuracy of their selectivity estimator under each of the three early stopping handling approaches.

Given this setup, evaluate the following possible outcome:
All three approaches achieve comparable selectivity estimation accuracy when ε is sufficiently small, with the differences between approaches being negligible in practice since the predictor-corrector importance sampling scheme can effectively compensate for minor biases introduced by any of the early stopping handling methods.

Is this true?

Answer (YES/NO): NO